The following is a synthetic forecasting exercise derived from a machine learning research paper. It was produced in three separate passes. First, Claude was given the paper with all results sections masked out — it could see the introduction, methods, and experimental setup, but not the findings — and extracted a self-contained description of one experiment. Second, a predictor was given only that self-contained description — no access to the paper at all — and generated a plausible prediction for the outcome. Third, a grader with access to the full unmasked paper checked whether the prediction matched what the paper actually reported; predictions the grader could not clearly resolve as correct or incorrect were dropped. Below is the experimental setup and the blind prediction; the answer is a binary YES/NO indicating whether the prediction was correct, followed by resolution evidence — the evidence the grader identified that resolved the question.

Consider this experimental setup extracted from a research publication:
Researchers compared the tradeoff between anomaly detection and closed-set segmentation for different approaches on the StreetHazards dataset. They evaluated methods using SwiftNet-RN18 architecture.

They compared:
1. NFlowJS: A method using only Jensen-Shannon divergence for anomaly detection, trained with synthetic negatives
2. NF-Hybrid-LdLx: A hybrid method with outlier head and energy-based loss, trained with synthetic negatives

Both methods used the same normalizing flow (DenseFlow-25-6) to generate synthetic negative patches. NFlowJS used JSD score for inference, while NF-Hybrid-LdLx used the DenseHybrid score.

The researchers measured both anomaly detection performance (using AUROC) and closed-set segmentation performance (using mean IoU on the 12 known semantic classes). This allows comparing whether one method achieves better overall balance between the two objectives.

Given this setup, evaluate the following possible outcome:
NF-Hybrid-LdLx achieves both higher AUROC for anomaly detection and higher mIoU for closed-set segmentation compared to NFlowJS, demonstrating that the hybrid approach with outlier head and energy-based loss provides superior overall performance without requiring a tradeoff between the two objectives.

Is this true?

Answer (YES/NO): NO